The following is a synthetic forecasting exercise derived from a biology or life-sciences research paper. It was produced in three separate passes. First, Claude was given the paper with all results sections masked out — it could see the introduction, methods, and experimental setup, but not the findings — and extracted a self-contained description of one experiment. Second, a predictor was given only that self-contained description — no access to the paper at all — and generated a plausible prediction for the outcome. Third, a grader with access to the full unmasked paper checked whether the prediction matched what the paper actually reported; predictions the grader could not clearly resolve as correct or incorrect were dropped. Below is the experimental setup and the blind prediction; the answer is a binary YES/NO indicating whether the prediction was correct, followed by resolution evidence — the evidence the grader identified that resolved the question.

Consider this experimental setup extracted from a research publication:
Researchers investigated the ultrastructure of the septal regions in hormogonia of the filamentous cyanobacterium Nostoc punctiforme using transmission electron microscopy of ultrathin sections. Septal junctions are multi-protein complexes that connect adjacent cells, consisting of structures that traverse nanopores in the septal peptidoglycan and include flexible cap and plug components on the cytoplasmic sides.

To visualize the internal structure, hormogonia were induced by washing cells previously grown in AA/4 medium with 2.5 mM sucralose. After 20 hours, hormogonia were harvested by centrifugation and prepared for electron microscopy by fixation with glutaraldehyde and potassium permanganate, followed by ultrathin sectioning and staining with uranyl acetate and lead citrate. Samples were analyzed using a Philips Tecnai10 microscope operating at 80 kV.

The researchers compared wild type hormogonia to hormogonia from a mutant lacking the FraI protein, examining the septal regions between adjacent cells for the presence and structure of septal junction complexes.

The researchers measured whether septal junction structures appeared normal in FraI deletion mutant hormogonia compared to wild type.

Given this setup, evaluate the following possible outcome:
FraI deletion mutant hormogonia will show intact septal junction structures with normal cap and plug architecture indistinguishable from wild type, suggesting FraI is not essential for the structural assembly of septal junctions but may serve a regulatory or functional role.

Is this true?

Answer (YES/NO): NO